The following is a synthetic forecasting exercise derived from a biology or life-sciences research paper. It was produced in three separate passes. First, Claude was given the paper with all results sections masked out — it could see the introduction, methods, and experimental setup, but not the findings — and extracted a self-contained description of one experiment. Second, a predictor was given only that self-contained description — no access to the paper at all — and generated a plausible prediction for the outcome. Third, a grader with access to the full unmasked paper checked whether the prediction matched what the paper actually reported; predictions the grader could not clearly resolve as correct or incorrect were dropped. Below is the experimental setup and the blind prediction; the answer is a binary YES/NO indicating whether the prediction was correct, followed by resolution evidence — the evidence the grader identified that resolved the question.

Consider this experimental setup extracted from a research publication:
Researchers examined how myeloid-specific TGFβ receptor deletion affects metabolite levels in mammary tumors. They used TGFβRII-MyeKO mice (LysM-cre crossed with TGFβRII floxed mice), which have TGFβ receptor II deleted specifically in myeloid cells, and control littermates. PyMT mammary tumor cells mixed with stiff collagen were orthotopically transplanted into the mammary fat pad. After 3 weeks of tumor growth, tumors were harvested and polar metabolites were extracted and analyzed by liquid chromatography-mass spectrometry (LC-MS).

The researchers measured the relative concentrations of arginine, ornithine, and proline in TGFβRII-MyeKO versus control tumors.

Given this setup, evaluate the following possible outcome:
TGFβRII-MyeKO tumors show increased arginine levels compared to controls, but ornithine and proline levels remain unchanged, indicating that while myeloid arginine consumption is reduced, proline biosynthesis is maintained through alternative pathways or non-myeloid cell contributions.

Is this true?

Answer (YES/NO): NO